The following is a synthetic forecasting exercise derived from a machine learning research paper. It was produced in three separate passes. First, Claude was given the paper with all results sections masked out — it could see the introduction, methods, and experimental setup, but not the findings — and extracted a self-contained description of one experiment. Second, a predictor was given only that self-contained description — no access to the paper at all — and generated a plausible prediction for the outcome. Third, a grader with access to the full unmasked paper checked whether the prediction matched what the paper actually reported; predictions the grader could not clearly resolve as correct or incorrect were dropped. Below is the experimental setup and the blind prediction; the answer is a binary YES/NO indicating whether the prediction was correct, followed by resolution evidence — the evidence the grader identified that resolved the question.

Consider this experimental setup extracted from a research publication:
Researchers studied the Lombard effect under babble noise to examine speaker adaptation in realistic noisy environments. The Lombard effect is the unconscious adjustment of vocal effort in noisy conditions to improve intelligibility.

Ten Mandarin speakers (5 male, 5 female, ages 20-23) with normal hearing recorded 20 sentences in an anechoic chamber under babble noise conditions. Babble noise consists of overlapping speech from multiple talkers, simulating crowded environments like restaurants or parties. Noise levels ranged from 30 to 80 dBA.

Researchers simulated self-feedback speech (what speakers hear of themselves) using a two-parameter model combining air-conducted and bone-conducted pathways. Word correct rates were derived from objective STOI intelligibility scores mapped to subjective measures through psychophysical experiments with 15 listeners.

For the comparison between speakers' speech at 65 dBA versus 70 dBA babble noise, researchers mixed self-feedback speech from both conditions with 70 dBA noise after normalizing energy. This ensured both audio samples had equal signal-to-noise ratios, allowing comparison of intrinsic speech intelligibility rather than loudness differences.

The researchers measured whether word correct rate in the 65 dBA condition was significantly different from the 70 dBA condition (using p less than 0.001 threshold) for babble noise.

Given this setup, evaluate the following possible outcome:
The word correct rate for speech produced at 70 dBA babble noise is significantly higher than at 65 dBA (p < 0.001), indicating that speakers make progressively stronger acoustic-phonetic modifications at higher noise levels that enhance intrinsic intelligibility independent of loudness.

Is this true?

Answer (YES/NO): NO